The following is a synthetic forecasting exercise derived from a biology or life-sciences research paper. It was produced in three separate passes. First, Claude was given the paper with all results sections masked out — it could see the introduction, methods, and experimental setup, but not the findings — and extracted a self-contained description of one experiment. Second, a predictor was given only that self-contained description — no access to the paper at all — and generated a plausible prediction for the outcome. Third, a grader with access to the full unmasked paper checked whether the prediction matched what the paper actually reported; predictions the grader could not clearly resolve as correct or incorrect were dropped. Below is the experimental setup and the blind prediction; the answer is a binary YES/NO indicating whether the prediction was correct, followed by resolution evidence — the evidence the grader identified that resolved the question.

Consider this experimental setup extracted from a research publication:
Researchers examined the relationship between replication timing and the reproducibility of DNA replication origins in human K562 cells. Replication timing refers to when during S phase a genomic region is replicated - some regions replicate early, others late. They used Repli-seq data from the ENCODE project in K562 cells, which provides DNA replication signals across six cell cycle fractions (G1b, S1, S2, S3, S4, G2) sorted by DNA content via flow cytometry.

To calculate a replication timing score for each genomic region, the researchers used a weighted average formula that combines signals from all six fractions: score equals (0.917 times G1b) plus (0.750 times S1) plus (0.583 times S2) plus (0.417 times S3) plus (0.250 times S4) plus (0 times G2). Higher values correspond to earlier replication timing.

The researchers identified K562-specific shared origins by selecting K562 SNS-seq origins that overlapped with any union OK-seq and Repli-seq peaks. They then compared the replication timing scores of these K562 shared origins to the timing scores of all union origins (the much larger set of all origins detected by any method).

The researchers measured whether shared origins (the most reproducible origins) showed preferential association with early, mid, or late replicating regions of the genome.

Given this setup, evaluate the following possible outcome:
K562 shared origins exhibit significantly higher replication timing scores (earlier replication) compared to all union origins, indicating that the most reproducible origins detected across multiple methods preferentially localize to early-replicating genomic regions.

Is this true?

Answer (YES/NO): YES